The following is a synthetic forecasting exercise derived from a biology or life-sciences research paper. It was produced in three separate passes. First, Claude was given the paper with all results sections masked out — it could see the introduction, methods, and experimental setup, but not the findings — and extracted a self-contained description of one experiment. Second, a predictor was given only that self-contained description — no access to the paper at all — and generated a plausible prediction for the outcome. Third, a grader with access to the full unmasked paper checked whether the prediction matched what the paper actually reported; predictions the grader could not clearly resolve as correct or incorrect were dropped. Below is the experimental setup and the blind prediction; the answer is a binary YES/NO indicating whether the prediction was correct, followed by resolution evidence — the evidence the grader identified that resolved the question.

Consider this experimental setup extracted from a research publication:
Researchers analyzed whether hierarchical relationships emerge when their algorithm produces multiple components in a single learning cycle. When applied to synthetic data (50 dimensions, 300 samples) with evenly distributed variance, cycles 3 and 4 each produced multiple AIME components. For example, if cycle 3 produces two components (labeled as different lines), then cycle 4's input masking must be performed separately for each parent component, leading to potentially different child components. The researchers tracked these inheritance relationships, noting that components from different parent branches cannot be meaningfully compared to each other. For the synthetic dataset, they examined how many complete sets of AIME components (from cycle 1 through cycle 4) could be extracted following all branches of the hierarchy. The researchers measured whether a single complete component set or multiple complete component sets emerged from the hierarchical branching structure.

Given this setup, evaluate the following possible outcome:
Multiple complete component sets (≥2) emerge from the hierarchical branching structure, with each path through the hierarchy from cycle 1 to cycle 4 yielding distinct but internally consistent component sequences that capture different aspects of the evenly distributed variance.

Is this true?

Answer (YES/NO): YES